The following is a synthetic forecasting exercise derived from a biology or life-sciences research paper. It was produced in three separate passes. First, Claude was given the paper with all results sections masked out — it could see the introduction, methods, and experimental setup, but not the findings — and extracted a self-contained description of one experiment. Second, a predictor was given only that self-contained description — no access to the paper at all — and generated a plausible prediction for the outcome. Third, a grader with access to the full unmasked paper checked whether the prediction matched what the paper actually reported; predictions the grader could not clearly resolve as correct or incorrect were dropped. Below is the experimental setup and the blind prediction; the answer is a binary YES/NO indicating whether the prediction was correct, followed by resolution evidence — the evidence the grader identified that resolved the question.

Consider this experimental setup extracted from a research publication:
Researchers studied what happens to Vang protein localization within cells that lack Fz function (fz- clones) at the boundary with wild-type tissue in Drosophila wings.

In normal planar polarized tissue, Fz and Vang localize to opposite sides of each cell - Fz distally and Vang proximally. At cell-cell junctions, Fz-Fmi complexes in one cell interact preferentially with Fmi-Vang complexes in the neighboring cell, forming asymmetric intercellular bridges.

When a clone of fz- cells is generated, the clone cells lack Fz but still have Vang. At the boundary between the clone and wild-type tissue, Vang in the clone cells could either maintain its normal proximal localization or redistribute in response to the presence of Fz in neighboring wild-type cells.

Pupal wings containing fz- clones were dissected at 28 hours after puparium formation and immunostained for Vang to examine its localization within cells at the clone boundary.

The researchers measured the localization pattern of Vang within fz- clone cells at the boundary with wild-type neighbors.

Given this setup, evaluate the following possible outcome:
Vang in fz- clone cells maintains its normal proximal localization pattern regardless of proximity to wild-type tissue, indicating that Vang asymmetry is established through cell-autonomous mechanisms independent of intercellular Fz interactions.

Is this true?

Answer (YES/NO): NO